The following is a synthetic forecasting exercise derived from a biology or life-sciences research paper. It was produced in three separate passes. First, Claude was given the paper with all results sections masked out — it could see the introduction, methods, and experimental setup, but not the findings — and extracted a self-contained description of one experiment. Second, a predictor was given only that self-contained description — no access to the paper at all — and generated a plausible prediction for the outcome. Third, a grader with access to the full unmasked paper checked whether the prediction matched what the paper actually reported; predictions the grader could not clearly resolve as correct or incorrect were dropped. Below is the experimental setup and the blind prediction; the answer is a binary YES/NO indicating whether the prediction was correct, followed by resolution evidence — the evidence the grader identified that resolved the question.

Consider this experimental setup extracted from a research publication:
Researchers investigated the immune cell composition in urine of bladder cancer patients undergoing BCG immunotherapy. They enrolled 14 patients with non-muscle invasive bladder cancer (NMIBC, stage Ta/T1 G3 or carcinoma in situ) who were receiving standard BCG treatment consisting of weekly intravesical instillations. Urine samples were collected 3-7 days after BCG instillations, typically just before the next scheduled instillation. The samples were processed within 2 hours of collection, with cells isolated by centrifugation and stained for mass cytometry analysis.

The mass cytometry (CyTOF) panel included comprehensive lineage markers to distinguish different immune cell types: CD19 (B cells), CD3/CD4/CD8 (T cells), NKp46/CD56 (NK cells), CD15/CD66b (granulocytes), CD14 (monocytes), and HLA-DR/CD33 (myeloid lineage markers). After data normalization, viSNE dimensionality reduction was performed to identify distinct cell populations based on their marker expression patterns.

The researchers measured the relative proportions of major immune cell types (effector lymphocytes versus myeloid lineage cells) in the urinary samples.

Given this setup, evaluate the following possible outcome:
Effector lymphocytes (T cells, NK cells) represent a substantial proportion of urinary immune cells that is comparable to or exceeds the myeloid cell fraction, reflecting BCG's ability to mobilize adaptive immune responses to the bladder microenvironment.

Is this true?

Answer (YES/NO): NO